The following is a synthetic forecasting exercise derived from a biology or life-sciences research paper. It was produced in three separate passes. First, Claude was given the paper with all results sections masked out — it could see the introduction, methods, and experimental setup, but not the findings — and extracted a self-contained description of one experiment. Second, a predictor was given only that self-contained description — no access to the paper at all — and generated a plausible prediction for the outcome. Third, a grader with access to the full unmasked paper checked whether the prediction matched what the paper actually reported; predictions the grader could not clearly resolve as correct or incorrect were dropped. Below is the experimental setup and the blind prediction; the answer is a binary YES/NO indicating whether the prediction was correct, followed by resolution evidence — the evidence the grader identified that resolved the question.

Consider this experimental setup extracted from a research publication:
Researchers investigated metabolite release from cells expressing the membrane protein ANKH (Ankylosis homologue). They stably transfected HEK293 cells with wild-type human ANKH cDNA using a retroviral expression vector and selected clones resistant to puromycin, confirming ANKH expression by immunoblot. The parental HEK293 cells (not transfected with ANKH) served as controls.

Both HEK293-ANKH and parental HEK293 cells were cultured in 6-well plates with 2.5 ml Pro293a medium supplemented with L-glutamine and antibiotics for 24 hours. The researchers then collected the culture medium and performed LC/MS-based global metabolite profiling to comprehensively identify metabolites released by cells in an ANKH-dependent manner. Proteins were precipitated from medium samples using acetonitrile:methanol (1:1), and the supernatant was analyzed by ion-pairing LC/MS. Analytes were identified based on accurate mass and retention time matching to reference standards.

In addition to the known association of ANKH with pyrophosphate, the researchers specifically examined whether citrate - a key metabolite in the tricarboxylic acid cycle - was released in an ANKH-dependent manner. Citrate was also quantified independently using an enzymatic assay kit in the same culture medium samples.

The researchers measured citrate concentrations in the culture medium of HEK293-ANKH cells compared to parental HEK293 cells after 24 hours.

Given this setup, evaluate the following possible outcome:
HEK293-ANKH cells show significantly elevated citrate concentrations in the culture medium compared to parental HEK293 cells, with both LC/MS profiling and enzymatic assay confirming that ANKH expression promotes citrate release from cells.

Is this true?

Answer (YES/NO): YES